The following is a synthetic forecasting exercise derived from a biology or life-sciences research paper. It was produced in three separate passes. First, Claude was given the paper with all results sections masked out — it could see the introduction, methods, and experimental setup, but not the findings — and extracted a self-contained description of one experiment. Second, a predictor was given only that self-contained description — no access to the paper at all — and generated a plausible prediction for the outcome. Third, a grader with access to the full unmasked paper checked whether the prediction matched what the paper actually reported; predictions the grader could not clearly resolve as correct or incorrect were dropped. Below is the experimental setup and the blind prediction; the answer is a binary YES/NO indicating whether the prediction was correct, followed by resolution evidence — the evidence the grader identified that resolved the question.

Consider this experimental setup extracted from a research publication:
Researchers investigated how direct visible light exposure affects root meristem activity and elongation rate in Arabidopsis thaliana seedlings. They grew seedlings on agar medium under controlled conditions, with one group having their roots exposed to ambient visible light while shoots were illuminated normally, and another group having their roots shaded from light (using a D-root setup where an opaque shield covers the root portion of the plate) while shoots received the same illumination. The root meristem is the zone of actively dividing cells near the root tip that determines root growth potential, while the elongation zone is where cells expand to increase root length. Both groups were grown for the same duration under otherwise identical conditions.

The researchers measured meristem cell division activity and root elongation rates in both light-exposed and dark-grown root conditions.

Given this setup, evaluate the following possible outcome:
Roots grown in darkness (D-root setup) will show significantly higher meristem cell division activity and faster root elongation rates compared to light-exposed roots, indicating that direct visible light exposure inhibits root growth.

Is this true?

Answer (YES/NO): NO